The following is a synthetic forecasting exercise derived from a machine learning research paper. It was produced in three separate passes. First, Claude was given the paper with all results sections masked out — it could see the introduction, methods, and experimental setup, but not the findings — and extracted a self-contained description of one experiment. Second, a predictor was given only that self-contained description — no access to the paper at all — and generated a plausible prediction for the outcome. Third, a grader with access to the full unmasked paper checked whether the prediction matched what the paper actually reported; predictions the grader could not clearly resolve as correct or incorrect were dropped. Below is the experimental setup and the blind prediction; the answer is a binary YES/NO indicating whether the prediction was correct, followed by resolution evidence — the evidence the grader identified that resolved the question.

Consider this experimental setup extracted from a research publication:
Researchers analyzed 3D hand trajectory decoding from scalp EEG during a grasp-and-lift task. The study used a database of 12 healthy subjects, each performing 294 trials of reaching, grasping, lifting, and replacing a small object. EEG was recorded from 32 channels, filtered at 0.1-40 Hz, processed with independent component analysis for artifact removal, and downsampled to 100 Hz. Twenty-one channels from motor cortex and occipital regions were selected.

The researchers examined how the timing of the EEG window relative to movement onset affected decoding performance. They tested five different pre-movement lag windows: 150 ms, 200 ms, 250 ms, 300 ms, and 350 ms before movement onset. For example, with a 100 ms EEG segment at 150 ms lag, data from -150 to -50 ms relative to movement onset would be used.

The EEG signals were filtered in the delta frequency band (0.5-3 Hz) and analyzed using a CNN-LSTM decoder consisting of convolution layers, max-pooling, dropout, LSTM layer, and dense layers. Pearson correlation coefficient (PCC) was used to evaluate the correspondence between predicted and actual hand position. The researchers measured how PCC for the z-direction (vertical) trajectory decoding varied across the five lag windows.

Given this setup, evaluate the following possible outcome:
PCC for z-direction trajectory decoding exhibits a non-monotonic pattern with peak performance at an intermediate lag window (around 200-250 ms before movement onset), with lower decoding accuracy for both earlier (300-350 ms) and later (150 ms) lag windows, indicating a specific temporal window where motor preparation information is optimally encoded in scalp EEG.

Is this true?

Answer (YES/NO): NO